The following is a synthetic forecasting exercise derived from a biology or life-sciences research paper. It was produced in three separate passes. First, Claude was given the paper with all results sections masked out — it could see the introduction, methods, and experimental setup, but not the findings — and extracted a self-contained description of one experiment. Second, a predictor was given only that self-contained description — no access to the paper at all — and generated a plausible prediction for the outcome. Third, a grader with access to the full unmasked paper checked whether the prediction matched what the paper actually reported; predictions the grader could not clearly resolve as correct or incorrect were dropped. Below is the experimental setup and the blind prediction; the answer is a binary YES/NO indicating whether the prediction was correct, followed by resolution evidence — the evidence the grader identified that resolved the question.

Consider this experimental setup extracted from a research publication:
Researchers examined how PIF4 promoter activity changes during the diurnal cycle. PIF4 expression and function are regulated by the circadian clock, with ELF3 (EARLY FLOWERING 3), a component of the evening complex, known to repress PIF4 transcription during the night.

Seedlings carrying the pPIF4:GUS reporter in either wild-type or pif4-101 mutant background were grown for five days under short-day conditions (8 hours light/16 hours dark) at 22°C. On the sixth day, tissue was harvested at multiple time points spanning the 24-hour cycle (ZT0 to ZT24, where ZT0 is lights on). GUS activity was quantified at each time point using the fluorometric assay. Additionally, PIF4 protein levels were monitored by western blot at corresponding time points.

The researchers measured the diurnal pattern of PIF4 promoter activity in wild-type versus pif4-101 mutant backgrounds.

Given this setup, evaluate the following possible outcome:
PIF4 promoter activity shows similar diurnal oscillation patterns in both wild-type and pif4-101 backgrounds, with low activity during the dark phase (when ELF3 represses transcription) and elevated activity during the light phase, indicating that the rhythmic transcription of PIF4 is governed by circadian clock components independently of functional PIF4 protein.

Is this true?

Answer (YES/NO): NO